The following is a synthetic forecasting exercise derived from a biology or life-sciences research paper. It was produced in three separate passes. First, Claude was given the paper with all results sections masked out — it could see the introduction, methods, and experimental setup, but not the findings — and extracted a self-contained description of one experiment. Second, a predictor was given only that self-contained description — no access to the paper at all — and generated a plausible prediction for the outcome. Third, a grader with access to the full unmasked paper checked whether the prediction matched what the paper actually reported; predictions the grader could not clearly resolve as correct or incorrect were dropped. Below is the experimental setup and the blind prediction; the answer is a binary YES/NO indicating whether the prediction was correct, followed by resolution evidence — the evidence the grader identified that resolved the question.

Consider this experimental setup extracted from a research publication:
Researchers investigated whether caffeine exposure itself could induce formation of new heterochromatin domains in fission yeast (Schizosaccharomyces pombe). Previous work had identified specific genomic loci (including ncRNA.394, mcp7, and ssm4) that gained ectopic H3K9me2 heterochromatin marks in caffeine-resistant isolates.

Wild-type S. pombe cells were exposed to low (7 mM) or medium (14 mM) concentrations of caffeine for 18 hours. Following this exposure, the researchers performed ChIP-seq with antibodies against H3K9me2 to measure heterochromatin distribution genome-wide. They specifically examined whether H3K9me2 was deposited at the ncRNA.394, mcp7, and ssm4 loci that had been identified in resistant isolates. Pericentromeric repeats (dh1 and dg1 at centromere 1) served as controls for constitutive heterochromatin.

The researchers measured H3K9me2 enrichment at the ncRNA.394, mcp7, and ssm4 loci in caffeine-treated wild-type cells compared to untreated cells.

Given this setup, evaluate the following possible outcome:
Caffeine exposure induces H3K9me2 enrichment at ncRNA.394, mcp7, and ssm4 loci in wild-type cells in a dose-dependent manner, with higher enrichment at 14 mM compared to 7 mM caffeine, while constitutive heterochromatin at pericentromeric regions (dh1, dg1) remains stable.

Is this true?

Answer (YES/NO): NO